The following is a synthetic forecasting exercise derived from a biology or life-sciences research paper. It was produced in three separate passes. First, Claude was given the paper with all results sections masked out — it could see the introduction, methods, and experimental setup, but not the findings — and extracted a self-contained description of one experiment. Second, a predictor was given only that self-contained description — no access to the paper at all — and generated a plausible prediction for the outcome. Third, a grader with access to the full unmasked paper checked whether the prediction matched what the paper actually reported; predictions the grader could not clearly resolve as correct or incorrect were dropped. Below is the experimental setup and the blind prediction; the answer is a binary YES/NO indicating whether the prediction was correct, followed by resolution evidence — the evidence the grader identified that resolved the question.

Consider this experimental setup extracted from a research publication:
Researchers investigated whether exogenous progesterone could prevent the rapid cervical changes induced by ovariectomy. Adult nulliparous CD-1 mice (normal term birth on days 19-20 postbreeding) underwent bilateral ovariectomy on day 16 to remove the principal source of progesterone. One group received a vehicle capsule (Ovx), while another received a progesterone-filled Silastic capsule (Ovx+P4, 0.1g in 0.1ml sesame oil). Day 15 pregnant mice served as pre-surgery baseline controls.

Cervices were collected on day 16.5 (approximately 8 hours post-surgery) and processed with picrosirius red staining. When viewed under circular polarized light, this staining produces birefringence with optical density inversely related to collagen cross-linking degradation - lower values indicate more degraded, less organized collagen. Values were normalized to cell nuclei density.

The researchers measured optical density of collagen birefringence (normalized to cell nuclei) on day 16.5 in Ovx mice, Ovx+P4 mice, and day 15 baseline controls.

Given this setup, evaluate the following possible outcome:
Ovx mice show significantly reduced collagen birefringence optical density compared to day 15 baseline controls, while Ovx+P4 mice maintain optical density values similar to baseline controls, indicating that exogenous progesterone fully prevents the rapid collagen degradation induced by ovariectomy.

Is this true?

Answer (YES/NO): YES